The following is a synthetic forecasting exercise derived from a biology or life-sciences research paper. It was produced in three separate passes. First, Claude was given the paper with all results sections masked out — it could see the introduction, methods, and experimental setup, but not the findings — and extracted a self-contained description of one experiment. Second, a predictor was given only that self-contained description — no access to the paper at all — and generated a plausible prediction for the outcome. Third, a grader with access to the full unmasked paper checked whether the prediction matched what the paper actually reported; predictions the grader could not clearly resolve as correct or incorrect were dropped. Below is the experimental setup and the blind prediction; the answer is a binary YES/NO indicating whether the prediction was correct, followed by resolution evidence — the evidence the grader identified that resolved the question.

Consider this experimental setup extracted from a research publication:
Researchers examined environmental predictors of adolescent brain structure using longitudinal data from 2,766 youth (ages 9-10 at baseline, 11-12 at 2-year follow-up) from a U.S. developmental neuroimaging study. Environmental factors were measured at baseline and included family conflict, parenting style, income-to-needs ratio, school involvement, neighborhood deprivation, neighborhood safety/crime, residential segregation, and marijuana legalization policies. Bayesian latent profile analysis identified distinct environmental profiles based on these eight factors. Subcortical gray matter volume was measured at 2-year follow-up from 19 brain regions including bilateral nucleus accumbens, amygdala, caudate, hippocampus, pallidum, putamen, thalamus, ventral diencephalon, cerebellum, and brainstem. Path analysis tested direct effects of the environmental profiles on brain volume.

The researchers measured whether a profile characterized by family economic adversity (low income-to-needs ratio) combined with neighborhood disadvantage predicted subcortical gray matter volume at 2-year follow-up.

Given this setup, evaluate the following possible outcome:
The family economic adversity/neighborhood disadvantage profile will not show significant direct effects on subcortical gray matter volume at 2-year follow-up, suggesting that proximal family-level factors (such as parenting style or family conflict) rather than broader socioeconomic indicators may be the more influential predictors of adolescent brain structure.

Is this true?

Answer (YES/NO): NO